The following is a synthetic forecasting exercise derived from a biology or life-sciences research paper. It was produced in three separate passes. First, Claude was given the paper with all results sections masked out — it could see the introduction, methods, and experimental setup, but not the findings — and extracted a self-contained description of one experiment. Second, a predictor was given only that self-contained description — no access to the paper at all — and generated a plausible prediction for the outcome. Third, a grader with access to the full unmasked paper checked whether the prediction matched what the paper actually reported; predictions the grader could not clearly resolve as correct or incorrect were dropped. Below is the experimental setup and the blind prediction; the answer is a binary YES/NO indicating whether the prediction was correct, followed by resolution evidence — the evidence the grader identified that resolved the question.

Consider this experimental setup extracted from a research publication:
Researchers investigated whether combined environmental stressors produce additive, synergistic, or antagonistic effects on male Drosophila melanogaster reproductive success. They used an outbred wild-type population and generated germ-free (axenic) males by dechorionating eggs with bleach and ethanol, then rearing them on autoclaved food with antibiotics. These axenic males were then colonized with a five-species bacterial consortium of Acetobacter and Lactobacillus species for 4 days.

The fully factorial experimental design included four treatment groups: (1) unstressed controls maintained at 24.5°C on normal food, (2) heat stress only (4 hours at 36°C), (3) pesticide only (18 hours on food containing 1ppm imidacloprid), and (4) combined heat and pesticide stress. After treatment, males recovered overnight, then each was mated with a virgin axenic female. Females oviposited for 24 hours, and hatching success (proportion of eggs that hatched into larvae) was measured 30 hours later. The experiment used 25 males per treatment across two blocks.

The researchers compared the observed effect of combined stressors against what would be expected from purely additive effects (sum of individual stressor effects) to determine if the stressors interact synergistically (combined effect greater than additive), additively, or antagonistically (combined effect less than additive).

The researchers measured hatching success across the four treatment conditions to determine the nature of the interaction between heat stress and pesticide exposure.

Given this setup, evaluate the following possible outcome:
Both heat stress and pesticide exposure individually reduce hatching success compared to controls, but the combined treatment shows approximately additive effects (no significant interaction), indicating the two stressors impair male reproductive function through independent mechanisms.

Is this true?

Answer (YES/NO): NO